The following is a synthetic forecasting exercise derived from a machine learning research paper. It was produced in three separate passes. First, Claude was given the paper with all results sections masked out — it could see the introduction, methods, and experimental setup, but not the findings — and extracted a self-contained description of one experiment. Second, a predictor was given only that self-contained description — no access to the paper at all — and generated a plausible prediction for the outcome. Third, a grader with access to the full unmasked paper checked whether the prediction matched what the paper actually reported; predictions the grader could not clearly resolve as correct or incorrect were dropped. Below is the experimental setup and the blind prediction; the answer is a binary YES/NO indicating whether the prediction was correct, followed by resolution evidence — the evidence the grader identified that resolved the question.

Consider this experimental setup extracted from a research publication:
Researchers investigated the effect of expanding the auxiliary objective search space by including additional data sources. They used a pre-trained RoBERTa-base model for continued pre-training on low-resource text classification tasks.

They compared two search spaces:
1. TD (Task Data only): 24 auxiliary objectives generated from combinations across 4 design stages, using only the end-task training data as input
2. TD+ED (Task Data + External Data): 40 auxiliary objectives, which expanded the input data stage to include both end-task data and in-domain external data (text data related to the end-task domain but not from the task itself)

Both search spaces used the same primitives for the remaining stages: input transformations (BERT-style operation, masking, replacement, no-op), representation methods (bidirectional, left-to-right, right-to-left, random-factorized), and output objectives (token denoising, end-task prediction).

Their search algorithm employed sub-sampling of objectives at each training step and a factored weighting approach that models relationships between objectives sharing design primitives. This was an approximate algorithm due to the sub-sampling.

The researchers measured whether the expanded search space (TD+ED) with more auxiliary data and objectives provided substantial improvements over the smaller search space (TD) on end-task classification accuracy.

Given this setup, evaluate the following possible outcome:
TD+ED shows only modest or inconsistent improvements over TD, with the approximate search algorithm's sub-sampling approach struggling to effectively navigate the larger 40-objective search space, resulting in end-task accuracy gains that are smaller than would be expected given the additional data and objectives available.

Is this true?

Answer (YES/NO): YES